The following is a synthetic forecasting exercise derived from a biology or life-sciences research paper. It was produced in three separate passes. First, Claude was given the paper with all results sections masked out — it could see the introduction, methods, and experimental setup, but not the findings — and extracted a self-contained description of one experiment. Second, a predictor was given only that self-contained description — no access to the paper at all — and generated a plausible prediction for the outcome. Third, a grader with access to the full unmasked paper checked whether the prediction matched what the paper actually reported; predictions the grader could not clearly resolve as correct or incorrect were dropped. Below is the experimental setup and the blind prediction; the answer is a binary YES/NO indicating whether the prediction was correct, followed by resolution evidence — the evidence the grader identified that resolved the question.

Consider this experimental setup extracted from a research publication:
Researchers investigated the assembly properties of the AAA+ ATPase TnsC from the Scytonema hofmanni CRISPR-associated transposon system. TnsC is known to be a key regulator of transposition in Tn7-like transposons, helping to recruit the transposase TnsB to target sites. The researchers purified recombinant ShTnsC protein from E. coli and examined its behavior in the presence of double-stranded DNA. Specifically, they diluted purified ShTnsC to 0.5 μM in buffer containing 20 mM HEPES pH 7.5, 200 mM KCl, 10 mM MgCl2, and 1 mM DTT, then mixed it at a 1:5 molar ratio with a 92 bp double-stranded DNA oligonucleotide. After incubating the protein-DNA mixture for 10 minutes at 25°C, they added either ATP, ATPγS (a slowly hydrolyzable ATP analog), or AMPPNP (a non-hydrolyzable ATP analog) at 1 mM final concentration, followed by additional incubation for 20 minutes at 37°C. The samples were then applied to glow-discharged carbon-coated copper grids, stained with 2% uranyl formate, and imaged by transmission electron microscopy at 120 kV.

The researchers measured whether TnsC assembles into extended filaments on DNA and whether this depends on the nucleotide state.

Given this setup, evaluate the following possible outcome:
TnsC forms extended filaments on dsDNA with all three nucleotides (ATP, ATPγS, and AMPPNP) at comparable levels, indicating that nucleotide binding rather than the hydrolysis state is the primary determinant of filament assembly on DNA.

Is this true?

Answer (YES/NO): YES